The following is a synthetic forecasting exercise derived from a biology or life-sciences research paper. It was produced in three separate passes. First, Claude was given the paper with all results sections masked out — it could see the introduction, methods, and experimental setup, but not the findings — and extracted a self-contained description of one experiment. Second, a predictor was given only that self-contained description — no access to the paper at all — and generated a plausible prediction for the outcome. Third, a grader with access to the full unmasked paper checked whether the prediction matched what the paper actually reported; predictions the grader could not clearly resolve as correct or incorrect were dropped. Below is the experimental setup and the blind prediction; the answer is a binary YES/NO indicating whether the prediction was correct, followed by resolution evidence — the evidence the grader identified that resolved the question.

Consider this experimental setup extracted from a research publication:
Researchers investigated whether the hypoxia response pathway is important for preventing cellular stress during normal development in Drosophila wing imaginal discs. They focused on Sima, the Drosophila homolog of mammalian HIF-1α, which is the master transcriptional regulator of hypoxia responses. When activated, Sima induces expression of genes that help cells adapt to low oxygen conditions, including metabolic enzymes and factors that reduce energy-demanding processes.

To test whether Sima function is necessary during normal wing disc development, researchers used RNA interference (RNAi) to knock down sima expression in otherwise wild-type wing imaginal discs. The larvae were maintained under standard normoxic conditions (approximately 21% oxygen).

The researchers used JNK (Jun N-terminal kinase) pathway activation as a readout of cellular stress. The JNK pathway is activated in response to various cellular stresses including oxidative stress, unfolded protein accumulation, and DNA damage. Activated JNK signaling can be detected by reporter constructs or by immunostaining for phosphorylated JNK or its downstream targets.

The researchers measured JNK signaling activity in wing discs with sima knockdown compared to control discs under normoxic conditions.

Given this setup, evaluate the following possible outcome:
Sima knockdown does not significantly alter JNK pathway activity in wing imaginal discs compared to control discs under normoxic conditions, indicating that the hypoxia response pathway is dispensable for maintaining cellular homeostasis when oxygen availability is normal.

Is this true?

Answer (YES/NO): NO